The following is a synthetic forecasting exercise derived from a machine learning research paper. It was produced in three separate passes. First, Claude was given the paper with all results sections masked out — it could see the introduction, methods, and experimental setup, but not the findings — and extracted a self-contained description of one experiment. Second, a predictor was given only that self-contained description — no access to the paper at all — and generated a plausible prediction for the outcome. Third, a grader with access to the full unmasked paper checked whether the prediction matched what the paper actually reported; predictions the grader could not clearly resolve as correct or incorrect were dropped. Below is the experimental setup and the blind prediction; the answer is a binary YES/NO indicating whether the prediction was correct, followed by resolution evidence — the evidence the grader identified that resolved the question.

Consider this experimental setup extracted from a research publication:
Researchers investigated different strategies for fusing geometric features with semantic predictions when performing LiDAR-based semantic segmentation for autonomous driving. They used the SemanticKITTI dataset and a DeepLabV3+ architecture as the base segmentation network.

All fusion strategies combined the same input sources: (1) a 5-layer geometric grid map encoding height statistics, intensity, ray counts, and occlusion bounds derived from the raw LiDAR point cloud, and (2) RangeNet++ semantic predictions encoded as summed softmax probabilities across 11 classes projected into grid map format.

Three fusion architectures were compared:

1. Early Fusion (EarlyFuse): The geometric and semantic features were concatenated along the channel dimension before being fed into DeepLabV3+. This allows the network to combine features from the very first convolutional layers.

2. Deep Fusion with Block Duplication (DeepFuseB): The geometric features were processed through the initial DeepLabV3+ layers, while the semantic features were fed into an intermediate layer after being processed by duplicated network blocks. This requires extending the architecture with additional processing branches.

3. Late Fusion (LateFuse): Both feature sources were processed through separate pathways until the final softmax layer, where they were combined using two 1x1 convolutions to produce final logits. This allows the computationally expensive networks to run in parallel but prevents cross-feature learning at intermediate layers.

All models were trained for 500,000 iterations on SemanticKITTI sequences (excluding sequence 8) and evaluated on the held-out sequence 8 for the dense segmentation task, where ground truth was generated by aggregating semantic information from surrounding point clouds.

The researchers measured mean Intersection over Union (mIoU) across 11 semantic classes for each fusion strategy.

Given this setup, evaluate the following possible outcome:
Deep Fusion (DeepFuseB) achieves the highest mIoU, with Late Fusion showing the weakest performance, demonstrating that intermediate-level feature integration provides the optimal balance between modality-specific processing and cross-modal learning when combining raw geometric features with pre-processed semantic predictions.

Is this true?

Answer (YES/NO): NO